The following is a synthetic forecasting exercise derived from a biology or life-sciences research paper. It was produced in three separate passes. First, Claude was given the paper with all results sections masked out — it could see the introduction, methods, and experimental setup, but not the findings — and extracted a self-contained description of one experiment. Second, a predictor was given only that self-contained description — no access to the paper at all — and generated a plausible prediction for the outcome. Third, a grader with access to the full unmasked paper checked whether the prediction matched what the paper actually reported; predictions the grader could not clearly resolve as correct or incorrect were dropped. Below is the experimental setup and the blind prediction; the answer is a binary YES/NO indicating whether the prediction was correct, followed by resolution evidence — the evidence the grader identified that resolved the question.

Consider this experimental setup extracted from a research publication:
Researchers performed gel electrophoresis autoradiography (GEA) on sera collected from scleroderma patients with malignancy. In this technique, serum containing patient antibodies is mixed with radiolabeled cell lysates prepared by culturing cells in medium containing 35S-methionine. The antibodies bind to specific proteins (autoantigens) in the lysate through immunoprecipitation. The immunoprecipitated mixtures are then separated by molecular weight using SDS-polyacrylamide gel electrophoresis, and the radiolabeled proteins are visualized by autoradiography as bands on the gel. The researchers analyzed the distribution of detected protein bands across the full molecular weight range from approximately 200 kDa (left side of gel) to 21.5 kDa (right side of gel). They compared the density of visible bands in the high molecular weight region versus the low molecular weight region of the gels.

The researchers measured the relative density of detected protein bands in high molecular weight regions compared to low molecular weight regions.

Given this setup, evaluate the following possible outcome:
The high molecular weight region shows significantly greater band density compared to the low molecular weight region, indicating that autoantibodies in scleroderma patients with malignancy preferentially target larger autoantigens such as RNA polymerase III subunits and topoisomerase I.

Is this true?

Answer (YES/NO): NO